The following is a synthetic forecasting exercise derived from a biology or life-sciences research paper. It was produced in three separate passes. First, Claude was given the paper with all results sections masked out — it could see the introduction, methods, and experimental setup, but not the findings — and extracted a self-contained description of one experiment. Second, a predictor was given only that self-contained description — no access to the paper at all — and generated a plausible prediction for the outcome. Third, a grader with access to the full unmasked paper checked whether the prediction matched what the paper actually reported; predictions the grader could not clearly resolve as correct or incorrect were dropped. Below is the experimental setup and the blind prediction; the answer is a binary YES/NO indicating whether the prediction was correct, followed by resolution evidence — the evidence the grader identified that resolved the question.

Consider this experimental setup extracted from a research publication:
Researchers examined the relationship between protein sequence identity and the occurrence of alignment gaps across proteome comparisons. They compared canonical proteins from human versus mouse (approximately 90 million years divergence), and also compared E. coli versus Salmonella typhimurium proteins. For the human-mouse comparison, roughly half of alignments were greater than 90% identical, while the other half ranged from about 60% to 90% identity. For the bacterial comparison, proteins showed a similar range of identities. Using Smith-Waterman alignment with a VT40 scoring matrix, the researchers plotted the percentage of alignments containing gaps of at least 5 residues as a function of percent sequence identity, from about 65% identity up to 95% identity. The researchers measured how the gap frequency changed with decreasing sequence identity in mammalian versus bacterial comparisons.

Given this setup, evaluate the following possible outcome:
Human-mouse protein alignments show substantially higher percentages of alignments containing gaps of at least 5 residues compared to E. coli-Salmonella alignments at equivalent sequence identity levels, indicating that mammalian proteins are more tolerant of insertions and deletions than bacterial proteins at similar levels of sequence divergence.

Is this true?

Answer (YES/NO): NO